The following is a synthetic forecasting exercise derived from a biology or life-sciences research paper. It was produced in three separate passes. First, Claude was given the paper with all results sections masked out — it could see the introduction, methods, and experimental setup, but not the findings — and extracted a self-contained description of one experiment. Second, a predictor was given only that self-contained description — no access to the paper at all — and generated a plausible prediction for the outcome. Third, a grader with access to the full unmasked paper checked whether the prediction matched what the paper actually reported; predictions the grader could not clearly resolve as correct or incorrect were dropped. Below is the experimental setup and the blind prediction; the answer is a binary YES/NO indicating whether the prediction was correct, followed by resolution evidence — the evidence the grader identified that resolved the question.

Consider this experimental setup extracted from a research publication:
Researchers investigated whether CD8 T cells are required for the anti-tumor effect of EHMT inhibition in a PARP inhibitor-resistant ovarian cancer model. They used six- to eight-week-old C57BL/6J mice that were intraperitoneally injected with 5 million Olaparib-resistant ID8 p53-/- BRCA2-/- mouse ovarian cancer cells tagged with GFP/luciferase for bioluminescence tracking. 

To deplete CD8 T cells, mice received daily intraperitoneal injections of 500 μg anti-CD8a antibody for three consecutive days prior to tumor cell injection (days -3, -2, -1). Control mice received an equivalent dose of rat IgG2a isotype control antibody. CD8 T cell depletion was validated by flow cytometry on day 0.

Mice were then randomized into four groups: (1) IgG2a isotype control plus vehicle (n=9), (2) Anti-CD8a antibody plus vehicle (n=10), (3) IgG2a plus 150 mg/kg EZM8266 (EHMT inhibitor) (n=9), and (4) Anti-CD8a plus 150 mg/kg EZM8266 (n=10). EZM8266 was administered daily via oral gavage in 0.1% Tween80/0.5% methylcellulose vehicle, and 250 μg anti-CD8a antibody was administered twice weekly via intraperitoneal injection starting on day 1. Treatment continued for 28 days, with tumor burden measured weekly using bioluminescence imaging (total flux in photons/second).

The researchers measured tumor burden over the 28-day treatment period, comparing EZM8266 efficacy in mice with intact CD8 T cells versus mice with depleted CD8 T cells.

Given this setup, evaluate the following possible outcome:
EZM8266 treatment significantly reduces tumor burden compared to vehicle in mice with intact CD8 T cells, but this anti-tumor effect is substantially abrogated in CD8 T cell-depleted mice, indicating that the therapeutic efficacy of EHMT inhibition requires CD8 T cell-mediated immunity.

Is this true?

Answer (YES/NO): NO